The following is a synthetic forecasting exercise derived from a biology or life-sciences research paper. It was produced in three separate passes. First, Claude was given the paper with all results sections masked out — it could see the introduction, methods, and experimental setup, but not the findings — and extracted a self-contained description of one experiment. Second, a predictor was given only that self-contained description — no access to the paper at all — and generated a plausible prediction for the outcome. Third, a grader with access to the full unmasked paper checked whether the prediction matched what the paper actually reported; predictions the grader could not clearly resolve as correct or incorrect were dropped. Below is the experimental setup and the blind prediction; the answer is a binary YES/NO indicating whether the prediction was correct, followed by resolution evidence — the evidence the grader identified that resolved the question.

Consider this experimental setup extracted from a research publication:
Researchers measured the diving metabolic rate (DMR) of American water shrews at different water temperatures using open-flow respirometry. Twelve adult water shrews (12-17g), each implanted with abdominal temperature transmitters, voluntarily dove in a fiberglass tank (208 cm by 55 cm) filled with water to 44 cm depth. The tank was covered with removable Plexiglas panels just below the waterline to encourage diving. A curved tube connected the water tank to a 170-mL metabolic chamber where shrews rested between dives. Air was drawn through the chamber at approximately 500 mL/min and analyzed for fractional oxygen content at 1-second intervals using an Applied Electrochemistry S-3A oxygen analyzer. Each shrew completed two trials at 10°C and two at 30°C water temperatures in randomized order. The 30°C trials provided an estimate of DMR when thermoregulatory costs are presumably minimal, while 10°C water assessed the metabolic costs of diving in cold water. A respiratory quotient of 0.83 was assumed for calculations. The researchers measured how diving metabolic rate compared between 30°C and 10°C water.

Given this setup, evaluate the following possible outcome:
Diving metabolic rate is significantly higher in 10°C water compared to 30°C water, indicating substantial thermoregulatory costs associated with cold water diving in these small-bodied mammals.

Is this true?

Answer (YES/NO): YES